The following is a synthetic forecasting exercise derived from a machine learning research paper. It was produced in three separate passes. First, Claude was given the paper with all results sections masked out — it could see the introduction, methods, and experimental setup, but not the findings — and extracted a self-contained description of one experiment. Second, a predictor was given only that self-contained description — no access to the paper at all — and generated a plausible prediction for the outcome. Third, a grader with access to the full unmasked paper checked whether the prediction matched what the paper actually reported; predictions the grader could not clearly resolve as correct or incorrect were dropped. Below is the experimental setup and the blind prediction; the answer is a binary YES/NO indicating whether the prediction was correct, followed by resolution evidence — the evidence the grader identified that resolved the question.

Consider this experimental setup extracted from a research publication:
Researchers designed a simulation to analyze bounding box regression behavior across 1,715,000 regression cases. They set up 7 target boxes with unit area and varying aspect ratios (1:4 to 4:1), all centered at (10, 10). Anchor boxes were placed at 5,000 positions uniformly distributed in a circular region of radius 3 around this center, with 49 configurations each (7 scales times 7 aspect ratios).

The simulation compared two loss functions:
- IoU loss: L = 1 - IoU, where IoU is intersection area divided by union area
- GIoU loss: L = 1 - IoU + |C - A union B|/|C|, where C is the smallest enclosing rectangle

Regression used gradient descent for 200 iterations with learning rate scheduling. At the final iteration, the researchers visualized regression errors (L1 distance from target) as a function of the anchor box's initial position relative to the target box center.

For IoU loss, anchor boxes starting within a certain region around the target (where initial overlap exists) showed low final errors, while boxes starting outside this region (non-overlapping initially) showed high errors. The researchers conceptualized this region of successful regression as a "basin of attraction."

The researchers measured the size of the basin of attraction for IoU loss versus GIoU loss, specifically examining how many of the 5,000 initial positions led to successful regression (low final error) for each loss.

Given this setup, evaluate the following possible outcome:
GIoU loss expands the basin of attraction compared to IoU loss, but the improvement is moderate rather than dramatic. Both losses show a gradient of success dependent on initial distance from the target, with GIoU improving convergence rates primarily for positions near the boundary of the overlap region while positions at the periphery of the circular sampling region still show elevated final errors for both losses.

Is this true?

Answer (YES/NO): NO